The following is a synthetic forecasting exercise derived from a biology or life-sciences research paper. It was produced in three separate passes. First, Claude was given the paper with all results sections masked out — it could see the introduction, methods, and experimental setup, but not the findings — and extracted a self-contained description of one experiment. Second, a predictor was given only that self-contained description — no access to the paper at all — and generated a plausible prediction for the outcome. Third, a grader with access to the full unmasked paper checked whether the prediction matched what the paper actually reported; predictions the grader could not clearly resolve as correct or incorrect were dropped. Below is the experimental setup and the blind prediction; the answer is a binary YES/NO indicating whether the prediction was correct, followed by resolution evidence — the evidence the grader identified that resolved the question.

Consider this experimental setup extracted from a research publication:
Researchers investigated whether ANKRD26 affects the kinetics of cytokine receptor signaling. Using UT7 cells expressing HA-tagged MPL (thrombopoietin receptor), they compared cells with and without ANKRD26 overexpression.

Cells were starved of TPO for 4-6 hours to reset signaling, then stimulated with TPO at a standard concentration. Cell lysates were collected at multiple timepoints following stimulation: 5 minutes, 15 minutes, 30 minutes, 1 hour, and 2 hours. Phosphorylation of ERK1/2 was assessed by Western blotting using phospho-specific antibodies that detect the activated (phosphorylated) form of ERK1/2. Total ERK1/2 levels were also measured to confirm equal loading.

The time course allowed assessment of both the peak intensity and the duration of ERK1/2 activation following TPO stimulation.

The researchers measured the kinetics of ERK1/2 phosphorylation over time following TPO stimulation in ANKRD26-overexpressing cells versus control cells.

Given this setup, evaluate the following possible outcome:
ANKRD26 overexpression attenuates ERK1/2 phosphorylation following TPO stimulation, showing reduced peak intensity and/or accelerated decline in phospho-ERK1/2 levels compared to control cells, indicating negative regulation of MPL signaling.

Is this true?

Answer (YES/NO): NO